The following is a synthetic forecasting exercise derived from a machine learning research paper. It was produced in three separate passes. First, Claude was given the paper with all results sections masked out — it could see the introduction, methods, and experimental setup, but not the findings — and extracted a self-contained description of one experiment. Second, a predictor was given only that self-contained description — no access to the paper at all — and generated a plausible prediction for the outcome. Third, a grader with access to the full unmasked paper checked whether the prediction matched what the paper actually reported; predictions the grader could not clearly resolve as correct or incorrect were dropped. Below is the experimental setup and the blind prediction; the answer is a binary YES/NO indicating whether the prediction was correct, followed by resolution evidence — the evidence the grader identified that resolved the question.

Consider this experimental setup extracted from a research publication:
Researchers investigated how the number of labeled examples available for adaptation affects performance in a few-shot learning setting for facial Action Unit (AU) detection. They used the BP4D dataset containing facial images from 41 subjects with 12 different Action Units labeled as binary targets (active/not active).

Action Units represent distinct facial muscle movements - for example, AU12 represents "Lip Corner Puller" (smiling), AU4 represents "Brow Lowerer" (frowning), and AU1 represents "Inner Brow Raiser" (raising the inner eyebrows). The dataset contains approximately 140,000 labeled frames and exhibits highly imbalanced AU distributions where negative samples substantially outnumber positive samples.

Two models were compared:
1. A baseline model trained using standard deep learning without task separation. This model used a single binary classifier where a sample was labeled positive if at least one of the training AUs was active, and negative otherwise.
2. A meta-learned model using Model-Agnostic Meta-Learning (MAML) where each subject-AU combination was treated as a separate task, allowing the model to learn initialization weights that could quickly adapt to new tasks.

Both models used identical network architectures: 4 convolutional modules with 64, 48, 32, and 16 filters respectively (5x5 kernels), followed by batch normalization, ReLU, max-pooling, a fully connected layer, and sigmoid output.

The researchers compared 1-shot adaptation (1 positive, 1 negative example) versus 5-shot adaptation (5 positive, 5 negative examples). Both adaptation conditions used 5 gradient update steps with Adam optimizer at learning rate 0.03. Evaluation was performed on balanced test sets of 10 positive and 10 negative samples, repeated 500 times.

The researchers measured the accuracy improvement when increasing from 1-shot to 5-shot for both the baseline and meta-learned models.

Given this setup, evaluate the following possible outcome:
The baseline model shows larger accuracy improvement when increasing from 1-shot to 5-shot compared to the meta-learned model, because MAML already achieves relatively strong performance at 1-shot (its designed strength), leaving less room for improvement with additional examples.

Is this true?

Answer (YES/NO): NO